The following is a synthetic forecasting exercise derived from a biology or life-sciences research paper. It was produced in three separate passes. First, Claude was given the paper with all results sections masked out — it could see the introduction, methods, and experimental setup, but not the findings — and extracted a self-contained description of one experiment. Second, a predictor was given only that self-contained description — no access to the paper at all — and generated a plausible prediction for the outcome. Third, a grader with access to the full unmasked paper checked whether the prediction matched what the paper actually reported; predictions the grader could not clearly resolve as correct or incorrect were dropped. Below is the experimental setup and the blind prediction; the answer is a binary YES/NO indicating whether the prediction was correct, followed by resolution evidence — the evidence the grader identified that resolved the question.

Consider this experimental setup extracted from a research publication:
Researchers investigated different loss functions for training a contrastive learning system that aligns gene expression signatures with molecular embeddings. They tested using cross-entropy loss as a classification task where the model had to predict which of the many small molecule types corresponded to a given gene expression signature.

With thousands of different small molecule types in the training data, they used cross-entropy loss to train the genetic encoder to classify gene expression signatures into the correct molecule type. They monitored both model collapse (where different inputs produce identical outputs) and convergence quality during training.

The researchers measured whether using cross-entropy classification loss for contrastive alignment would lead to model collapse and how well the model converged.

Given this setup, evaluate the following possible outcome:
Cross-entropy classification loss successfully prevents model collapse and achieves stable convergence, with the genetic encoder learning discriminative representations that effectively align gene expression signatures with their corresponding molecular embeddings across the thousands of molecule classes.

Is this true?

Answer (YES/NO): NO